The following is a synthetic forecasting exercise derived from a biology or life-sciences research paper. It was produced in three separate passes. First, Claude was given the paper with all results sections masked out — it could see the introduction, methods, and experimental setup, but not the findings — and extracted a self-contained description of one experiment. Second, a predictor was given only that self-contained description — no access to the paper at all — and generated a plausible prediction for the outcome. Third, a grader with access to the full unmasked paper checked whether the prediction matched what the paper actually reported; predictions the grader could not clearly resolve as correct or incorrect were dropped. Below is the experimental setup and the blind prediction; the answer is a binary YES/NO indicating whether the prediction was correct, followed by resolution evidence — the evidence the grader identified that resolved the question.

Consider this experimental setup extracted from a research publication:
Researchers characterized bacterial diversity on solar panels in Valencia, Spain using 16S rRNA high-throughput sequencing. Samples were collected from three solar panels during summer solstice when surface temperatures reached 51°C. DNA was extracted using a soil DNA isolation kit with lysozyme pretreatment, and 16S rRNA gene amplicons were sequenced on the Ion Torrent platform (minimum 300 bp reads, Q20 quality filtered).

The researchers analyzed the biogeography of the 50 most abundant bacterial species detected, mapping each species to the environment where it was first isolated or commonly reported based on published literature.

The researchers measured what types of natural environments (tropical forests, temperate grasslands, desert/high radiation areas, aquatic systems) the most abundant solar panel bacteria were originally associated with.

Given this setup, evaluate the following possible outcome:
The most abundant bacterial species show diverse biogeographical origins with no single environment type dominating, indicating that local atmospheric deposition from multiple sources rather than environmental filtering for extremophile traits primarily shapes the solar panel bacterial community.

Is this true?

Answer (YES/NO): NO